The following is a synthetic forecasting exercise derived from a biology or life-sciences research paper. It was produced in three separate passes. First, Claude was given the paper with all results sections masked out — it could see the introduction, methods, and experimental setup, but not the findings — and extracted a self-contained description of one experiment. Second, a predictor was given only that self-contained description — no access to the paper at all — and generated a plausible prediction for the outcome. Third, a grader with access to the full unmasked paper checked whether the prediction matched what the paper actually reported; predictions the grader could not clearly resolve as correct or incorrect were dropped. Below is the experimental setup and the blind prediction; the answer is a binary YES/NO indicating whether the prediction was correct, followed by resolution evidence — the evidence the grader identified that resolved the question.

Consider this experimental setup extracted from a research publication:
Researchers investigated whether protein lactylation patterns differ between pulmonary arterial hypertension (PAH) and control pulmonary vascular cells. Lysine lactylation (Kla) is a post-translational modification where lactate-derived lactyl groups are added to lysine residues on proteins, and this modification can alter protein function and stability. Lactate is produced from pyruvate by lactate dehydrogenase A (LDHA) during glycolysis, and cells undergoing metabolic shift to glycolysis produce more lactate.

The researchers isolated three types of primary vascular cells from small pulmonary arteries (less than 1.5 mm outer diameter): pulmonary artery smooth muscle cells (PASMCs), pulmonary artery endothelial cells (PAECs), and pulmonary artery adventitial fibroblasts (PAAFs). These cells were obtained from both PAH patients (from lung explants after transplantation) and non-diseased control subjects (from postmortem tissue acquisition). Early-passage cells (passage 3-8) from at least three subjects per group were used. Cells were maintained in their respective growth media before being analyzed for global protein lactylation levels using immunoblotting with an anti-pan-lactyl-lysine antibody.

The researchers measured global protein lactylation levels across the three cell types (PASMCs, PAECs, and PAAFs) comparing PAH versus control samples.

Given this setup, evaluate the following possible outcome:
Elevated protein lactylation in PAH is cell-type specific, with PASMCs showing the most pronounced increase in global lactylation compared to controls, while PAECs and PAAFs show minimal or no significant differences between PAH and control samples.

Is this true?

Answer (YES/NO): YES